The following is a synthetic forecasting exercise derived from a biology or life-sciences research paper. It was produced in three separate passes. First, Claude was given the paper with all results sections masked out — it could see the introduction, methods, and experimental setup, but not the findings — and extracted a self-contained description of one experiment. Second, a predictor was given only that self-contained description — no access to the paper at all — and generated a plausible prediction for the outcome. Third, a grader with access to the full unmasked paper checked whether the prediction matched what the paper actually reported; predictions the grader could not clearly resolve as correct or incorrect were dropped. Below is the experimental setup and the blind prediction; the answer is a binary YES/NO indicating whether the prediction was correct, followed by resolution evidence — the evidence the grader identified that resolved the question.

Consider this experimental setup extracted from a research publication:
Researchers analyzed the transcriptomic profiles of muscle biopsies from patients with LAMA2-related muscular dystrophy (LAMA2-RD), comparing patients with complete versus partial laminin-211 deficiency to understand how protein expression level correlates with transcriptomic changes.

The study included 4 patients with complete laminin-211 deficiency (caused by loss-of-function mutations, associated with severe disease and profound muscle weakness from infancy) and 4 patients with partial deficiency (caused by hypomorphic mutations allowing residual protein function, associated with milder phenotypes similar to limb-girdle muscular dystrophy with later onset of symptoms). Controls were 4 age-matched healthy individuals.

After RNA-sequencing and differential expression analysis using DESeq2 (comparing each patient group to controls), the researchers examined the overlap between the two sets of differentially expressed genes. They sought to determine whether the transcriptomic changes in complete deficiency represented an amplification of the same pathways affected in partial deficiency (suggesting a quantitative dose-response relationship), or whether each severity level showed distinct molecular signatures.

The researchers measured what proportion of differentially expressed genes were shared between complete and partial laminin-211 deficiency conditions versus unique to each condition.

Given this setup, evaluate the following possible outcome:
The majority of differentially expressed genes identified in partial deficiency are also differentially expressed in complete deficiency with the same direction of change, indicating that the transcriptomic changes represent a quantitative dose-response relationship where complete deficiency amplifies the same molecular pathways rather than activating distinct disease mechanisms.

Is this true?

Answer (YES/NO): NO